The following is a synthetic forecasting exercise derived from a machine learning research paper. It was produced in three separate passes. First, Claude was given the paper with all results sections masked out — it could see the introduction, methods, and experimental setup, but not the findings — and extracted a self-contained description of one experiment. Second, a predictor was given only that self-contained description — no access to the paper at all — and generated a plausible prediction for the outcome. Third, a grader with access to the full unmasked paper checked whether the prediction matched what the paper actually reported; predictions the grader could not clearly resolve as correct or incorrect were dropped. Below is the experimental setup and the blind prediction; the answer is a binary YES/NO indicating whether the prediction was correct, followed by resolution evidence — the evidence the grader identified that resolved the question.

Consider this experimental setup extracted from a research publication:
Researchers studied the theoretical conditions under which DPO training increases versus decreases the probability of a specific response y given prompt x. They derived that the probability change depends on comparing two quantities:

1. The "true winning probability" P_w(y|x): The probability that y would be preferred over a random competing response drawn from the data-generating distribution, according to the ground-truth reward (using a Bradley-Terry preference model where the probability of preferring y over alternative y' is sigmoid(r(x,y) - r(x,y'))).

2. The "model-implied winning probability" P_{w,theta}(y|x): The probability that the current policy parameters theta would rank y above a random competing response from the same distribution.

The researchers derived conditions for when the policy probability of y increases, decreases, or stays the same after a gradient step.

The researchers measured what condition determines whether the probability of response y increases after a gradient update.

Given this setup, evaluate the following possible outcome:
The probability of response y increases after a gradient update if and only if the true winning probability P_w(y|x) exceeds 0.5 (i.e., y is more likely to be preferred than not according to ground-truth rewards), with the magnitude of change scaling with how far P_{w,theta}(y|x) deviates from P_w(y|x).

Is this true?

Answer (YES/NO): NO